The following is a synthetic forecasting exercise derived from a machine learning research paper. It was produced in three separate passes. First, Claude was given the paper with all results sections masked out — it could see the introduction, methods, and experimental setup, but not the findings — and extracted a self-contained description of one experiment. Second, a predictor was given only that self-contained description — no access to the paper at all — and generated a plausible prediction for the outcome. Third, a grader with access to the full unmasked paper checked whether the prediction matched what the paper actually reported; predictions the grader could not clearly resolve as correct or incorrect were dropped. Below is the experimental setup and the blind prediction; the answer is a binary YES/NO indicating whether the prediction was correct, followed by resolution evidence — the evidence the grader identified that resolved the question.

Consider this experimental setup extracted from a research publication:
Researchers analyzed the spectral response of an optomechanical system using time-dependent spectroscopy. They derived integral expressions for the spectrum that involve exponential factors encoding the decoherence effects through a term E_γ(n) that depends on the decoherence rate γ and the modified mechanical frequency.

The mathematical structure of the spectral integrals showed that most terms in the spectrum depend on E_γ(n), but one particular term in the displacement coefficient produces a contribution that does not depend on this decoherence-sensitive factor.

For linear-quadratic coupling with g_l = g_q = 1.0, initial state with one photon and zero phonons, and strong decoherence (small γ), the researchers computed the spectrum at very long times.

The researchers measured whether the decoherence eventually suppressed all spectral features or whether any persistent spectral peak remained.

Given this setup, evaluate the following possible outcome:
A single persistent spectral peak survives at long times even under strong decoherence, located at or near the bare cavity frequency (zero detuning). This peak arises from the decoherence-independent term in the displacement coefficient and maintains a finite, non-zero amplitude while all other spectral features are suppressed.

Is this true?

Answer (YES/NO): YES